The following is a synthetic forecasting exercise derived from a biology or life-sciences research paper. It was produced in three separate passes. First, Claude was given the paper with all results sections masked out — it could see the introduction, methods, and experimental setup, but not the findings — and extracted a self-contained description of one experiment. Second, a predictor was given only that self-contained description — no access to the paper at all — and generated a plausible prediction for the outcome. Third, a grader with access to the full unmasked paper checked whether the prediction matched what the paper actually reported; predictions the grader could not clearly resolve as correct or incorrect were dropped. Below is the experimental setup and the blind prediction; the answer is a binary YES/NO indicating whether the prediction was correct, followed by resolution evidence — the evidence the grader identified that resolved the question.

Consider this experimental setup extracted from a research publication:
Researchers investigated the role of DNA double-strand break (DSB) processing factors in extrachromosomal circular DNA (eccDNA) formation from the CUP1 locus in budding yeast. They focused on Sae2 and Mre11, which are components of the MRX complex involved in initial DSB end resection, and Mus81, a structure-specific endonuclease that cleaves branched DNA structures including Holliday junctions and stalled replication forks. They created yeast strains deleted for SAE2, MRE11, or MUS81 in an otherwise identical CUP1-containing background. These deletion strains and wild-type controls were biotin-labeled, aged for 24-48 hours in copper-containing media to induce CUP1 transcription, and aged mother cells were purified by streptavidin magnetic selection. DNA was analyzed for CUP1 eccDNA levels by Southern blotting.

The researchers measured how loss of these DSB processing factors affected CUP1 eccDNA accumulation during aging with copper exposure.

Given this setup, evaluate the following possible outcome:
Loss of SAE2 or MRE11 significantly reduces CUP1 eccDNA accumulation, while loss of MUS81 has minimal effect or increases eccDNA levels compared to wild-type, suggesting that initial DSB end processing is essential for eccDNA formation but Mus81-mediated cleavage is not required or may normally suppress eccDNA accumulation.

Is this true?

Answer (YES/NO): NO